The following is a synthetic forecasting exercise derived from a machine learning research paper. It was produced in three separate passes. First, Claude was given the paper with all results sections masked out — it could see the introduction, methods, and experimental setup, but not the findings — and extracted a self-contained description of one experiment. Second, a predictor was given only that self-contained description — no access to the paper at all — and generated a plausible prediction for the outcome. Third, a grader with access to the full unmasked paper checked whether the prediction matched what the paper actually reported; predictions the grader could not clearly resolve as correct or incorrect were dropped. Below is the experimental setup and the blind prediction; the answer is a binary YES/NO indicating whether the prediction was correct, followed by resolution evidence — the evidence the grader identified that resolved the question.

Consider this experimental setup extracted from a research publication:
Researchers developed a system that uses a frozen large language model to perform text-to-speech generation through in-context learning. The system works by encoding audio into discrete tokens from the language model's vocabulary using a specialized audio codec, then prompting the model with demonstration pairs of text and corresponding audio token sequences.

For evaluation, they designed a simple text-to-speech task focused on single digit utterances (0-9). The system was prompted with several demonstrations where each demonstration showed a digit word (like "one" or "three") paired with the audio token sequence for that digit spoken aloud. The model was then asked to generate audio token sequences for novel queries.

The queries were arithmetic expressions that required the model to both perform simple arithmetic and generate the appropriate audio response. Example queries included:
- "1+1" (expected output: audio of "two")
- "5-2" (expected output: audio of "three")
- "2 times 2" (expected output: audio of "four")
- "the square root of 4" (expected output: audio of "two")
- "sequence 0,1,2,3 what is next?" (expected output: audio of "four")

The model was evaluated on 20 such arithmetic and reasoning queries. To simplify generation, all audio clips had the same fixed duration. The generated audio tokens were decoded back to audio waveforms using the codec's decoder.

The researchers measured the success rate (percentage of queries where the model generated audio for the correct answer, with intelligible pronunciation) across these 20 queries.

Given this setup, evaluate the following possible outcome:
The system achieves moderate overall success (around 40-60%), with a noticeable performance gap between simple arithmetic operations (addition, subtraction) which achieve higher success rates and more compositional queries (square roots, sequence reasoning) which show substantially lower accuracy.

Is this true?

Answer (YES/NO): NO